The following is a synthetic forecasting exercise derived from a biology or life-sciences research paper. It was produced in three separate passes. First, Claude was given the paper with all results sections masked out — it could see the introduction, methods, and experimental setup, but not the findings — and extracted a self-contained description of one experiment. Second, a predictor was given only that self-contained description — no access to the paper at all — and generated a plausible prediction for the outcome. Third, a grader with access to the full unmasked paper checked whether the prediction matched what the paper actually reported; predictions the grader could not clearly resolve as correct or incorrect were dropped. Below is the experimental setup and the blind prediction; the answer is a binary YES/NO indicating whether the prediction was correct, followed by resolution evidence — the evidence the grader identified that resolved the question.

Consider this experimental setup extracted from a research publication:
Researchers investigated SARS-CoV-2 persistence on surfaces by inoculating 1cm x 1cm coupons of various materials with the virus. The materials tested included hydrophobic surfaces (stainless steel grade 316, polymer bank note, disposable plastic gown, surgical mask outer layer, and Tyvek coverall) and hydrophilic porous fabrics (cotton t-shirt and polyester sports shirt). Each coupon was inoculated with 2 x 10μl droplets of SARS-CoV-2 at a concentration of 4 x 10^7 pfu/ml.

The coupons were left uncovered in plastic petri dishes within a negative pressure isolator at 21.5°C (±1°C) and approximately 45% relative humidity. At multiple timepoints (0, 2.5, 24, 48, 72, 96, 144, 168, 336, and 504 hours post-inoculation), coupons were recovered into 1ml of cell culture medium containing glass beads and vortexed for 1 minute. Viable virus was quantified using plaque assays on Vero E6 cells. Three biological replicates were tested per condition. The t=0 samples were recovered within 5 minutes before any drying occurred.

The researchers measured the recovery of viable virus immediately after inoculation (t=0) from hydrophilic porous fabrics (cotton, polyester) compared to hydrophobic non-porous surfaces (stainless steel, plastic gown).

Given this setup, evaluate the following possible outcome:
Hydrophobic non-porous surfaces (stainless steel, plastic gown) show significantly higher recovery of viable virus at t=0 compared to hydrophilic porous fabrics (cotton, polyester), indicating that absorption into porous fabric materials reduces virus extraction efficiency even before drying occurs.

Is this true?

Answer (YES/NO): NO